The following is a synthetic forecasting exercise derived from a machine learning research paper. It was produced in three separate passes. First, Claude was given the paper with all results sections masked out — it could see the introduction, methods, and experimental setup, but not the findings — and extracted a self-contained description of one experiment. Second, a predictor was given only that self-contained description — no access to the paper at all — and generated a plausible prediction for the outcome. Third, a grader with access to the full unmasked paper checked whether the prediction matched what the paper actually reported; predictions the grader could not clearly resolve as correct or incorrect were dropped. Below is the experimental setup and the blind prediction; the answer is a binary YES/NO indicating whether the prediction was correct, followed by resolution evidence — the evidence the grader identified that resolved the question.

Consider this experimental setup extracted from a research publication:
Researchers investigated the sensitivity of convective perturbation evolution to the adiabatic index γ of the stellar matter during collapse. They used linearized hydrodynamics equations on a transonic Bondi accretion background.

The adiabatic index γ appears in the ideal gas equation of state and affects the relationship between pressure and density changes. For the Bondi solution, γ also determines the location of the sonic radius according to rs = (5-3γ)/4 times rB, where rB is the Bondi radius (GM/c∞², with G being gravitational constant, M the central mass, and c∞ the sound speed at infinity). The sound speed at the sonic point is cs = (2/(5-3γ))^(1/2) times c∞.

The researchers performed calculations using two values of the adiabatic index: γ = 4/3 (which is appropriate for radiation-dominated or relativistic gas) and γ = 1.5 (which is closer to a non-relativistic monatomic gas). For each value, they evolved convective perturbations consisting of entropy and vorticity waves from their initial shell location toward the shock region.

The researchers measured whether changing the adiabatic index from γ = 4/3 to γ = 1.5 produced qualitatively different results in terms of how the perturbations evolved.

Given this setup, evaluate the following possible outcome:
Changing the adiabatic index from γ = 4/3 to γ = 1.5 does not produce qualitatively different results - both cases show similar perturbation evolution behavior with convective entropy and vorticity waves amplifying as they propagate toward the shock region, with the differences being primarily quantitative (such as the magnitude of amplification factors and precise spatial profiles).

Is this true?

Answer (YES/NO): NO